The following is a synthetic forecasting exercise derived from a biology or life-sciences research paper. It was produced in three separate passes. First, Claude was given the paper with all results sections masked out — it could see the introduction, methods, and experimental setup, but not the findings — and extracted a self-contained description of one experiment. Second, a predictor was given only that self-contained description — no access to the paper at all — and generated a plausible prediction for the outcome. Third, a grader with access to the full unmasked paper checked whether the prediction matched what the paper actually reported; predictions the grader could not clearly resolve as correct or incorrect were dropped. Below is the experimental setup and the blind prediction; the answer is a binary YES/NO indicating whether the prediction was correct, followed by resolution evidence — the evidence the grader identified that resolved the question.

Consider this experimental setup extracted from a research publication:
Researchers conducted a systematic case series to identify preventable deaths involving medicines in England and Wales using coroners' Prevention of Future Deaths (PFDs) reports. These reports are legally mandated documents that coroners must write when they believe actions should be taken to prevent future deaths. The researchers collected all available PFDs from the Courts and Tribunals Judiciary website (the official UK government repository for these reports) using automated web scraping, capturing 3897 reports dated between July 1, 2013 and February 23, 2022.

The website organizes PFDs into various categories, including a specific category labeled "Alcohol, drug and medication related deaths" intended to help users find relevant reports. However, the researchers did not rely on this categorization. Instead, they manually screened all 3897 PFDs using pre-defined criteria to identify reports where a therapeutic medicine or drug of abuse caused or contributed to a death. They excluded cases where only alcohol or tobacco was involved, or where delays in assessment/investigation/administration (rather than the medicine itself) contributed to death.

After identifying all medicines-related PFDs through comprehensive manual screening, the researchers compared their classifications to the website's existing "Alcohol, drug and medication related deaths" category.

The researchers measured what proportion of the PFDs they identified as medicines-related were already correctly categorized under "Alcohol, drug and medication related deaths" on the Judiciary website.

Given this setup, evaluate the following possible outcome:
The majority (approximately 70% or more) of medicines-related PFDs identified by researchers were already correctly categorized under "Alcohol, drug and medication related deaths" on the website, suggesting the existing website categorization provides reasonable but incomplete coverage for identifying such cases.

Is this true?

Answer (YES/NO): NO